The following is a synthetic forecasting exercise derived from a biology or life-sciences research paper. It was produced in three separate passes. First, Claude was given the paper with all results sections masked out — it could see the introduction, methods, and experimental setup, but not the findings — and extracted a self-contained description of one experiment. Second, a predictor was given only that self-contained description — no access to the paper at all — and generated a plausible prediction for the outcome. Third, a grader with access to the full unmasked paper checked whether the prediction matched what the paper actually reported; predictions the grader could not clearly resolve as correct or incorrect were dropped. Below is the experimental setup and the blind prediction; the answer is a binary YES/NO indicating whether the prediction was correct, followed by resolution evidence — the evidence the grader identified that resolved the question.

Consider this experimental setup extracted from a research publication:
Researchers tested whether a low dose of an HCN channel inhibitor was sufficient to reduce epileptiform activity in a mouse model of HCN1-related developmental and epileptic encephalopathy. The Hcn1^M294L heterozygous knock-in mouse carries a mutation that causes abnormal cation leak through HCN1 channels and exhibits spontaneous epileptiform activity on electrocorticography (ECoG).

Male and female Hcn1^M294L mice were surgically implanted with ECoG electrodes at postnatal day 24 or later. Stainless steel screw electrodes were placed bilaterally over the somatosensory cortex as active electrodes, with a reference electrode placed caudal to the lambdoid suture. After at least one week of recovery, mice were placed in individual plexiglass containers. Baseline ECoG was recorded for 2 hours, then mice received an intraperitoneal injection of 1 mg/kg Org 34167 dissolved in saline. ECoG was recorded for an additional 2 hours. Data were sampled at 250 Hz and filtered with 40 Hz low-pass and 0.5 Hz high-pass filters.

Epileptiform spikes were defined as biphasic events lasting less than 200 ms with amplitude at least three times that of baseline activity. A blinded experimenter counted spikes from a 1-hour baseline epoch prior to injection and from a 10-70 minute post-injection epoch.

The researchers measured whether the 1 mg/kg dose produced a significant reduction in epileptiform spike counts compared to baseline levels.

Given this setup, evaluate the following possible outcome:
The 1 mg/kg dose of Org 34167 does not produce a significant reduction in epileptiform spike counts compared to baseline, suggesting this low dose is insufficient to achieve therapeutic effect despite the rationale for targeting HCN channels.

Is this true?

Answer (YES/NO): YES